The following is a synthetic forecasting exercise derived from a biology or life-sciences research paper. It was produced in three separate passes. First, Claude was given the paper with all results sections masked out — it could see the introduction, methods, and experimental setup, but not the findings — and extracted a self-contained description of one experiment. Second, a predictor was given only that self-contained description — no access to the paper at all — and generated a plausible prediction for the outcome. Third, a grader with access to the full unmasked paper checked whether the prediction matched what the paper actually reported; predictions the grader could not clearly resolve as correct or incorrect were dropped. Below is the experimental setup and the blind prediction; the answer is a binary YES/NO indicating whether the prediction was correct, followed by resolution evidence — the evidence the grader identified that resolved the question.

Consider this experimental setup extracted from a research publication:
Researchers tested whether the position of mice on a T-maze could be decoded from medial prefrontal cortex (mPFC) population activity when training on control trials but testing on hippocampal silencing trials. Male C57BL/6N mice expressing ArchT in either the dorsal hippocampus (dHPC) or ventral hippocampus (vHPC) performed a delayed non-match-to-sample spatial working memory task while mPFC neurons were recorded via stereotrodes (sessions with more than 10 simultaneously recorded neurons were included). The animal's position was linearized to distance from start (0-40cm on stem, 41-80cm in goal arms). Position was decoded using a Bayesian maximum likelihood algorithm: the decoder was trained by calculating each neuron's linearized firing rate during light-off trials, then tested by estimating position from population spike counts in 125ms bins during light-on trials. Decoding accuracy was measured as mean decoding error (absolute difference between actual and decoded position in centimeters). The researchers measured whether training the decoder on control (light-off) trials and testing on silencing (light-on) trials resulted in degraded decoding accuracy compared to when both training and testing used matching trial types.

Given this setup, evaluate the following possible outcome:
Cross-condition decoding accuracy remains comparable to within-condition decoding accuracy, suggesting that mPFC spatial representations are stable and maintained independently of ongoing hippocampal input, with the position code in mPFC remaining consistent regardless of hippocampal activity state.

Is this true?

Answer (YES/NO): NO